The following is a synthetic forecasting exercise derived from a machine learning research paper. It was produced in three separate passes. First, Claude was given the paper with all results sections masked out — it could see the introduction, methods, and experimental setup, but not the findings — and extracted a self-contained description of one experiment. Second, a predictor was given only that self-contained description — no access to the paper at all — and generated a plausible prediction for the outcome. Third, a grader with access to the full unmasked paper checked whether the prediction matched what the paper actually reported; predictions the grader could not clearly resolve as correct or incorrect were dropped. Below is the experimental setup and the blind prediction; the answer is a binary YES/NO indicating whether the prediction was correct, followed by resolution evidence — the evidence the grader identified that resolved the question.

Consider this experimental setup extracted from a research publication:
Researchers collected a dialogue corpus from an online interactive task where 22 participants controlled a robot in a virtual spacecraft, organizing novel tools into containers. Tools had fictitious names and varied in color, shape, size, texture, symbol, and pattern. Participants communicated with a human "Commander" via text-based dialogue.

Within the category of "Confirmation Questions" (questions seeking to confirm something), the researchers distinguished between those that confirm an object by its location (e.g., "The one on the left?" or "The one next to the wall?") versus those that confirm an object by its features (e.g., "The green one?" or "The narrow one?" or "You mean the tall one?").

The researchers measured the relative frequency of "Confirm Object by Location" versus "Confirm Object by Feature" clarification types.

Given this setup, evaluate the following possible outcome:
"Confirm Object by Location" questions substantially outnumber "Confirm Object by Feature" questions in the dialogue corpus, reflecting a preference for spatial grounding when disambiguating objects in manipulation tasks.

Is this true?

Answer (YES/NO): NO